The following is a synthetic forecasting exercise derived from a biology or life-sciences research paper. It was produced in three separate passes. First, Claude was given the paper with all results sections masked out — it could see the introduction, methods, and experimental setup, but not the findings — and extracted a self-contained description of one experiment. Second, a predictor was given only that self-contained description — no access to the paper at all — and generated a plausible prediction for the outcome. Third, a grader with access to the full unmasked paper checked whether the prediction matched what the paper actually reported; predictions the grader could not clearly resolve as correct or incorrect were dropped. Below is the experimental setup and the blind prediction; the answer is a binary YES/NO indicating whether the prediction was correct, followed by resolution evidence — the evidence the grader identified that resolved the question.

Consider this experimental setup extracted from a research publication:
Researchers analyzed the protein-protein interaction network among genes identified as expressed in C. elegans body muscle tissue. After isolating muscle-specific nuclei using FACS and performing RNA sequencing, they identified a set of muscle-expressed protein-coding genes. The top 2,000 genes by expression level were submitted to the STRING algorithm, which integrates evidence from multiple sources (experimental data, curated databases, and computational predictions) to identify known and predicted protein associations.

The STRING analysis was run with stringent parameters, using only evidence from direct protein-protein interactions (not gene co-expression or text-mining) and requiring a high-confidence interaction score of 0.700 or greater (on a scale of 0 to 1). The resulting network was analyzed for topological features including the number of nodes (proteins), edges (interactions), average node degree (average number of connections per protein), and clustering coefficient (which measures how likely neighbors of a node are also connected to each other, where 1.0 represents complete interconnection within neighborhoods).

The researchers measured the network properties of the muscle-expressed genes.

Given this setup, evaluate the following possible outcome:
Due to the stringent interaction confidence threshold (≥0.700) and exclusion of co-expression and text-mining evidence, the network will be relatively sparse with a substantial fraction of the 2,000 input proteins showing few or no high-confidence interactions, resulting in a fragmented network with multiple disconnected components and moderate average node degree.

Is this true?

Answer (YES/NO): NO